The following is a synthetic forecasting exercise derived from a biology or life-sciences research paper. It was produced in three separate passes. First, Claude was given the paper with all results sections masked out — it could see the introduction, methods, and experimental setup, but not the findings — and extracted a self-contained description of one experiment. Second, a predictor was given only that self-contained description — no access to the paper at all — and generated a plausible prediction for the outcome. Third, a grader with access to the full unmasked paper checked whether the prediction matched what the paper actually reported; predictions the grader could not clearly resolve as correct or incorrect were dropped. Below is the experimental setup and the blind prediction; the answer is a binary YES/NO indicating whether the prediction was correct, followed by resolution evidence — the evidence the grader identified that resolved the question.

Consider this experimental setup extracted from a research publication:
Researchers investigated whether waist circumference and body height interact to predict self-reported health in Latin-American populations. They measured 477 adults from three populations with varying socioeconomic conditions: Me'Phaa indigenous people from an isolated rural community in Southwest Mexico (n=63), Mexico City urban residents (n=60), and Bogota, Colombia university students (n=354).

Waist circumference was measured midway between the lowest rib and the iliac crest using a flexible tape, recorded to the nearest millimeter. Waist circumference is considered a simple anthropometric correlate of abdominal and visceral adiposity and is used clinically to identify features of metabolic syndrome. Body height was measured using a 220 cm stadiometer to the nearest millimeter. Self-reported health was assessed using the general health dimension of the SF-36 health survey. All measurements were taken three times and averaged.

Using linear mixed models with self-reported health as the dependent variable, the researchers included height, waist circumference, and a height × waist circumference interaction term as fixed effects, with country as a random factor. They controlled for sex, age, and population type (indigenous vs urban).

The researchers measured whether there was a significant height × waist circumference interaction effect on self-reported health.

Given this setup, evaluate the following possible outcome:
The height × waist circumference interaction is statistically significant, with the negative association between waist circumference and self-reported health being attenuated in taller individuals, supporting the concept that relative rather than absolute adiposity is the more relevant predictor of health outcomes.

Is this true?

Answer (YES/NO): NO